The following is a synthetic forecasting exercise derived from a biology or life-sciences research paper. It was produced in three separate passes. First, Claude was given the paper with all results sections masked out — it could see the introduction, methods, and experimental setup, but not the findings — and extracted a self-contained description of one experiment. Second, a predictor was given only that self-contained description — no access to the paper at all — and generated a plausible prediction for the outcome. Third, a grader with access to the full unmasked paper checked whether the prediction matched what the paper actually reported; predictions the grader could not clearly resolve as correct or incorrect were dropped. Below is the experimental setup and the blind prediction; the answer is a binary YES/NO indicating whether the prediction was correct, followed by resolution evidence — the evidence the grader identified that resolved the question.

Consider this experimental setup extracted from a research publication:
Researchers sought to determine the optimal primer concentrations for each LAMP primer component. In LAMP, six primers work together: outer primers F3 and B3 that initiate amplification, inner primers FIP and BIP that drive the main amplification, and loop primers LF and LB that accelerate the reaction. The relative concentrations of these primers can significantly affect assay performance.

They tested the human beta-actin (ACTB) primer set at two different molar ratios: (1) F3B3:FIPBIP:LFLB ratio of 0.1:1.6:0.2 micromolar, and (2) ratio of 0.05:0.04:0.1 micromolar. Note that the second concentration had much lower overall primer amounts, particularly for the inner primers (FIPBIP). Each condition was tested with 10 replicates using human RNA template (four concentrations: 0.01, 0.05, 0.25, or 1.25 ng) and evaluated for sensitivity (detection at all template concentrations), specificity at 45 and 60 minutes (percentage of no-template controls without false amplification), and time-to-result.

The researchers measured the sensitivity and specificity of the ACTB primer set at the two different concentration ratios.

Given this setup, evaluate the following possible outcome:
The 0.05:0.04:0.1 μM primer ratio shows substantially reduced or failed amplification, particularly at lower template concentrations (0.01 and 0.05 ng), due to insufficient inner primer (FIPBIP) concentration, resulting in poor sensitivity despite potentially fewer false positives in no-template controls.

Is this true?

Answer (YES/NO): NO